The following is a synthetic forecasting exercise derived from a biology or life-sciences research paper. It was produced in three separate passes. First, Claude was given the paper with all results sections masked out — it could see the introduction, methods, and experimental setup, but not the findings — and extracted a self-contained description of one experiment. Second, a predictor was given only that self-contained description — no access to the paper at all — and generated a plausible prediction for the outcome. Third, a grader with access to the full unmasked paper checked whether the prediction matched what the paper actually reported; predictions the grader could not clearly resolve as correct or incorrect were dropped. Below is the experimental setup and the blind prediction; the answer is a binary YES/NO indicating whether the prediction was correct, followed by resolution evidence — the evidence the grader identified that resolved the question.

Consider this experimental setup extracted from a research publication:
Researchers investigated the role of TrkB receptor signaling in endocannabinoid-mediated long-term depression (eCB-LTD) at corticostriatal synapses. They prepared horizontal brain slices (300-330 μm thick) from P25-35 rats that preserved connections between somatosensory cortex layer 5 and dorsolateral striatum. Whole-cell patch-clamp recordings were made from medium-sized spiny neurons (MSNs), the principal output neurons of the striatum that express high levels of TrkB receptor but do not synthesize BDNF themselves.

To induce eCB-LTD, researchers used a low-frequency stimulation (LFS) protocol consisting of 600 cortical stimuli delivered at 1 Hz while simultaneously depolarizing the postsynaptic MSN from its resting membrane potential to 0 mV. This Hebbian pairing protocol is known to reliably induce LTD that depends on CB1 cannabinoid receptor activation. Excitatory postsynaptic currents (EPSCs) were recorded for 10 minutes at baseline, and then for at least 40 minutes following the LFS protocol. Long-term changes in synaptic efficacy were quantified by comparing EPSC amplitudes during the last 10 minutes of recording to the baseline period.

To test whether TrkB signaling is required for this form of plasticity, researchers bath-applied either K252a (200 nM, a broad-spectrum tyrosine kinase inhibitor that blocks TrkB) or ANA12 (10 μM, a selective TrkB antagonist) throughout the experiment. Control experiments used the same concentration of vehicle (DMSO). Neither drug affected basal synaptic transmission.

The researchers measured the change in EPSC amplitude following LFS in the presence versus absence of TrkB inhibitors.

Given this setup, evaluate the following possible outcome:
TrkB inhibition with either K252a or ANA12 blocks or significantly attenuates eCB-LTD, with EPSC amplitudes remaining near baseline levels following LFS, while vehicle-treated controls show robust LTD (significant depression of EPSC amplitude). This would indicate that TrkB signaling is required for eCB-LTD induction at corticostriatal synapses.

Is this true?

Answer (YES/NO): YES